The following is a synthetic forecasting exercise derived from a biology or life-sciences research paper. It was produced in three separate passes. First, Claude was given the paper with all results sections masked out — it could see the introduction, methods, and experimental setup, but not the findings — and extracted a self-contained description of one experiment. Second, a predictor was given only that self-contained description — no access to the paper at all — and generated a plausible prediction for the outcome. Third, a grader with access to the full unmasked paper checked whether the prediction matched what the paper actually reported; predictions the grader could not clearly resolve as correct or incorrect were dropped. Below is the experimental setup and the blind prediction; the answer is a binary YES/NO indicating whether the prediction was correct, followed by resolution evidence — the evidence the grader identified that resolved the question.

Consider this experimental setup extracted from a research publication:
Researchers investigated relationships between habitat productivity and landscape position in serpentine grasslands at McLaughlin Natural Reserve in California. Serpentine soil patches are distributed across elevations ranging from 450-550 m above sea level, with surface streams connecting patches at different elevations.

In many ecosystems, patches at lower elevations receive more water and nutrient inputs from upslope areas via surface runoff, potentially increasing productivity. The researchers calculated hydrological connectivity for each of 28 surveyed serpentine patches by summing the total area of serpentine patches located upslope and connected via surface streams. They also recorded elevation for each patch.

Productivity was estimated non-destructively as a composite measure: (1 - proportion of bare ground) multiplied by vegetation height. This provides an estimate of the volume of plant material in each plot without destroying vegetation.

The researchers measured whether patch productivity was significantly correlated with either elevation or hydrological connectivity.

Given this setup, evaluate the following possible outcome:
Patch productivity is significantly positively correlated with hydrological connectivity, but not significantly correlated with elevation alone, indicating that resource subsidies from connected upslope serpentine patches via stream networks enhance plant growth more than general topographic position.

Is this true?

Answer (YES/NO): NO